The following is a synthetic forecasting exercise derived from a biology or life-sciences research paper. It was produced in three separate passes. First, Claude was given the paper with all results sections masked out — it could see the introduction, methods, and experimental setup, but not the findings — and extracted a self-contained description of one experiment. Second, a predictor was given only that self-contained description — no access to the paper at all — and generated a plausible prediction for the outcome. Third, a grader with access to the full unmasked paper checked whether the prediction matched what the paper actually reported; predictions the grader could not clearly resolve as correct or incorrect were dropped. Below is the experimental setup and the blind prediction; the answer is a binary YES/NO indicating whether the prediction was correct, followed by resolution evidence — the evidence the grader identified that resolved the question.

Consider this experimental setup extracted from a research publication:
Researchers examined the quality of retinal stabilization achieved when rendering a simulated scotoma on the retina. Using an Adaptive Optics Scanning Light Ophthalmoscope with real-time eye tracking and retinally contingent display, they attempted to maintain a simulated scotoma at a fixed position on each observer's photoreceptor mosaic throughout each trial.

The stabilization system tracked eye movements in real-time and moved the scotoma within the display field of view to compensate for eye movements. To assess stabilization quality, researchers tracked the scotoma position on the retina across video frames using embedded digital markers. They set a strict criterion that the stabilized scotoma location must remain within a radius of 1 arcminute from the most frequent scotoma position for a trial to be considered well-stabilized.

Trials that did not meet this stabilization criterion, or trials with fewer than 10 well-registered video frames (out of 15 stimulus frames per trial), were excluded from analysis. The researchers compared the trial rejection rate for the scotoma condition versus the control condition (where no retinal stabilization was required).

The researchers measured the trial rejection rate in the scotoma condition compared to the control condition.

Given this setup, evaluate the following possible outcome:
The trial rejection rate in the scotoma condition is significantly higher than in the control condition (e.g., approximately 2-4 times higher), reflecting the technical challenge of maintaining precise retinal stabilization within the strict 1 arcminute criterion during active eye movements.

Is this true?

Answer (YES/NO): YES